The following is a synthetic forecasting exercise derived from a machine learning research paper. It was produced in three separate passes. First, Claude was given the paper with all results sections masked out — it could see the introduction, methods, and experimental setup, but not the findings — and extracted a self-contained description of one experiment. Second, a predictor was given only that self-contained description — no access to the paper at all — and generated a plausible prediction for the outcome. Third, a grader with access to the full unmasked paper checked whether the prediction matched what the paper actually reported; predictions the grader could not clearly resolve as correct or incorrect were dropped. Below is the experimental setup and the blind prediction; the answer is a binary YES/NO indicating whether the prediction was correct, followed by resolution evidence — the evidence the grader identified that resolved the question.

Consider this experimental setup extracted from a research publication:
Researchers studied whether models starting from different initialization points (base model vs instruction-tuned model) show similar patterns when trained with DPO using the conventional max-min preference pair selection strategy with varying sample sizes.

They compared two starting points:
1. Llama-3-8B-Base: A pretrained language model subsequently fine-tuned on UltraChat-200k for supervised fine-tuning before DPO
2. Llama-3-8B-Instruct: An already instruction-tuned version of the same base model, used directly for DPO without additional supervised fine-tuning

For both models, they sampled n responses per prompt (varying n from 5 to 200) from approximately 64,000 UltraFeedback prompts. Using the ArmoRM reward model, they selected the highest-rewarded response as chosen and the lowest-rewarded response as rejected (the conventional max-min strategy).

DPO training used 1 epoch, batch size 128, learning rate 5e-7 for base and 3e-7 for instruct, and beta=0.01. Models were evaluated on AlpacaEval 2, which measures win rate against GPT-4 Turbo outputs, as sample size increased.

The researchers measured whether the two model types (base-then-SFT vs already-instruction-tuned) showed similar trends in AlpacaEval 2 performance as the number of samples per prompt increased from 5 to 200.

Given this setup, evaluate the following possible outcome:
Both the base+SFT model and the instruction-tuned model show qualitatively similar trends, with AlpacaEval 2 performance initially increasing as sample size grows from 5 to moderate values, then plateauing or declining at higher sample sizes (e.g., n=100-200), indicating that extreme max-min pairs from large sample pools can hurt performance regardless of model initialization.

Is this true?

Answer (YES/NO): NO